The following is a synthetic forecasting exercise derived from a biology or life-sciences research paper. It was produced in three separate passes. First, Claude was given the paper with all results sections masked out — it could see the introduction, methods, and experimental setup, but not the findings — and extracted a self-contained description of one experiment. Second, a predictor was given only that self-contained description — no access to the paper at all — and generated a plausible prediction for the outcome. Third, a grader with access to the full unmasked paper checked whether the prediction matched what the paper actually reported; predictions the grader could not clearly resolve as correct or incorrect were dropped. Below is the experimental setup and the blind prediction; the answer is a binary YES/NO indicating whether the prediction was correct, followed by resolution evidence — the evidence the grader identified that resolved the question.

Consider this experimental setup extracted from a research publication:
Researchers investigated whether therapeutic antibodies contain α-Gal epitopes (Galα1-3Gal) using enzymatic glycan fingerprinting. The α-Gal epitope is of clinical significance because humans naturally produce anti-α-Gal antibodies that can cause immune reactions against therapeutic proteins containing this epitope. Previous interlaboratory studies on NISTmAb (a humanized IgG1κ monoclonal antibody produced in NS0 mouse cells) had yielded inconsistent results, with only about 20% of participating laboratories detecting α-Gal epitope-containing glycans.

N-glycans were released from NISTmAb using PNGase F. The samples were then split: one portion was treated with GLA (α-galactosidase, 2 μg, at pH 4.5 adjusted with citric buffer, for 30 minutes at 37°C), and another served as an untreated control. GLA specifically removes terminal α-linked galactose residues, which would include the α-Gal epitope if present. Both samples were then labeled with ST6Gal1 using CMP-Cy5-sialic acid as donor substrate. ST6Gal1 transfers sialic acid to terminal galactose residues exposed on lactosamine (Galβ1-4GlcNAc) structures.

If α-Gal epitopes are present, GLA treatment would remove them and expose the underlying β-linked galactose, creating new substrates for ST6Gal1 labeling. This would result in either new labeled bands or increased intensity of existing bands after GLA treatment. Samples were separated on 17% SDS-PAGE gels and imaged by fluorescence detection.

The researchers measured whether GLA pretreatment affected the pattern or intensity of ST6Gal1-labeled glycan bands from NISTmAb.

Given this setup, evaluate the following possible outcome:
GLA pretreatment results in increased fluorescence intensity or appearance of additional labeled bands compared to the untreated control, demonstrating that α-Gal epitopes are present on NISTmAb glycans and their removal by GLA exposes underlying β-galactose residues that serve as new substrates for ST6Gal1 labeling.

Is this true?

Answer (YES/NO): NO